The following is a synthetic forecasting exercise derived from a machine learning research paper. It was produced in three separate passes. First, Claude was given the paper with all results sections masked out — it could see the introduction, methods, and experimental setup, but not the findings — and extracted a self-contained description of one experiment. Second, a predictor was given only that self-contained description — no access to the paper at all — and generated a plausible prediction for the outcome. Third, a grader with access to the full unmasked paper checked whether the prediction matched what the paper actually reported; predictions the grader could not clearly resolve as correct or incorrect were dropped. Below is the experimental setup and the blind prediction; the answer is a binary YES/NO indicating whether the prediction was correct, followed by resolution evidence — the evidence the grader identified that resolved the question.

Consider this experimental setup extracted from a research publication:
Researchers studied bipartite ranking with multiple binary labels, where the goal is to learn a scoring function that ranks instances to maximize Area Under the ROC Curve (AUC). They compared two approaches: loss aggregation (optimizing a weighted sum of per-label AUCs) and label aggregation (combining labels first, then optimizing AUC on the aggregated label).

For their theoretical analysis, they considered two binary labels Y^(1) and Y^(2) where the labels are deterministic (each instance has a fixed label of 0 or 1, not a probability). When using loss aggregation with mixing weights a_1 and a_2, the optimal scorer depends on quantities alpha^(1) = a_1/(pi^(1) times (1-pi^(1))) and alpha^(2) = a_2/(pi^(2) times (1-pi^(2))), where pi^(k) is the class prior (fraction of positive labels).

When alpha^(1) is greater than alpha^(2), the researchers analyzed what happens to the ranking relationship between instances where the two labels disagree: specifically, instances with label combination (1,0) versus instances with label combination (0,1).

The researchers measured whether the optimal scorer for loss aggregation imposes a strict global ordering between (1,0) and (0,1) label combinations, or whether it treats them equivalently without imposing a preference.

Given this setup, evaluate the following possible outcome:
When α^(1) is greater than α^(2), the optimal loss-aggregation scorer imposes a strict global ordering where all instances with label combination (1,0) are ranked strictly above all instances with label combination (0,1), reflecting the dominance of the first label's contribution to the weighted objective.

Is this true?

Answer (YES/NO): YES